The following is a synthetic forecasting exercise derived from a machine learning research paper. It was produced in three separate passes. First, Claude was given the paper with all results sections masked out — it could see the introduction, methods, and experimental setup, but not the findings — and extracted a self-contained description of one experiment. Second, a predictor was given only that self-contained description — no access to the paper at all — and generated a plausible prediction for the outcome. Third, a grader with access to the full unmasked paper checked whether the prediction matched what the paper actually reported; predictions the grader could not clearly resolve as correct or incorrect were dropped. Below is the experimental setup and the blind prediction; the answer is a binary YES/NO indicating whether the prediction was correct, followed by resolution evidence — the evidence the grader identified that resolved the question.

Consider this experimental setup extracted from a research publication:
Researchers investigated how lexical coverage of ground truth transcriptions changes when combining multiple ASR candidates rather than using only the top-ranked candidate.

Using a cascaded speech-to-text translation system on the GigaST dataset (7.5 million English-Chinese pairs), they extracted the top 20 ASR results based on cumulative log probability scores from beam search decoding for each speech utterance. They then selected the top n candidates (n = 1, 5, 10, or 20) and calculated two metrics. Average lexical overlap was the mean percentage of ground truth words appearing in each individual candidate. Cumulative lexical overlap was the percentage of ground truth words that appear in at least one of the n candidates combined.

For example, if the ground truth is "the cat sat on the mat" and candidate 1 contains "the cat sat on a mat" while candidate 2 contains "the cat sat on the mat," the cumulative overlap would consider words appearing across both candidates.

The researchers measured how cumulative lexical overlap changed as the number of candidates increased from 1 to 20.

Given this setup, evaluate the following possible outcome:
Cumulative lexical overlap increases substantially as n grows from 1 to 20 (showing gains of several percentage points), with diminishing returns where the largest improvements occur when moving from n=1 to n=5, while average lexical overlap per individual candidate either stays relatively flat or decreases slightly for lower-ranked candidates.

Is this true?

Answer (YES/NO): YES